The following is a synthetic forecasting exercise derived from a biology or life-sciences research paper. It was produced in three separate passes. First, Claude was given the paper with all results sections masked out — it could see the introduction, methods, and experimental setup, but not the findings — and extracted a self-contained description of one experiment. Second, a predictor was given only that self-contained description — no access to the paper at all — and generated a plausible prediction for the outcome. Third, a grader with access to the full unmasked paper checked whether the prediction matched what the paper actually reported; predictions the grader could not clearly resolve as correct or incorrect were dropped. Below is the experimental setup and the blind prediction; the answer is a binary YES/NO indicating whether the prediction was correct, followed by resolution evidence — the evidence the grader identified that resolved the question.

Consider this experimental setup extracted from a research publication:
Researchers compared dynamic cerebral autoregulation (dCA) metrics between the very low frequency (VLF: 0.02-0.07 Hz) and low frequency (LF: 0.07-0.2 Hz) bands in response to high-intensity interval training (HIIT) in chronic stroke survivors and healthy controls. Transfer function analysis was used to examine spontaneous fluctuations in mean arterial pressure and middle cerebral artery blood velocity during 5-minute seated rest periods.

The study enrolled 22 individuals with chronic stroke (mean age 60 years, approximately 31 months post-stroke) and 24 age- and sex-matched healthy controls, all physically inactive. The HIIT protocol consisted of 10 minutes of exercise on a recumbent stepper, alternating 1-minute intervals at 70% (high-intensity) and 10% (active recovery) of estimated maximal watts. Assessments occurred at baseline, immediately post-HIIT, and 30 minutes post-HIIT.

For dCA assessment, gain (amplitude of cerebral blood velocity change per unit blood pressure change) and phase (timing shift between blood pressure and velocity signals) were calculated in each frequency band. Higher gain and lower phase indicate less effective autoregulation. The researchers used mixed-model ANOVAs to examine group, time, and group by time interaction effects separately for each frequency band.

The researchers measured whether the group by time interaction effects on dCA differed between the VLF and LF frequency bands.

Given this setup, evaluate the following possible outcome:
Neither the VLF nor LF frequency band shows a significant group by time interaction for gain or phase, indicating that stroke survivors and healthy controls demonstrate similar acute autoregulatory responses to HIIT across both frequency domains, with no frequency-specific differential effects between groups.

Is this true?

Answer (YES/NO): NO